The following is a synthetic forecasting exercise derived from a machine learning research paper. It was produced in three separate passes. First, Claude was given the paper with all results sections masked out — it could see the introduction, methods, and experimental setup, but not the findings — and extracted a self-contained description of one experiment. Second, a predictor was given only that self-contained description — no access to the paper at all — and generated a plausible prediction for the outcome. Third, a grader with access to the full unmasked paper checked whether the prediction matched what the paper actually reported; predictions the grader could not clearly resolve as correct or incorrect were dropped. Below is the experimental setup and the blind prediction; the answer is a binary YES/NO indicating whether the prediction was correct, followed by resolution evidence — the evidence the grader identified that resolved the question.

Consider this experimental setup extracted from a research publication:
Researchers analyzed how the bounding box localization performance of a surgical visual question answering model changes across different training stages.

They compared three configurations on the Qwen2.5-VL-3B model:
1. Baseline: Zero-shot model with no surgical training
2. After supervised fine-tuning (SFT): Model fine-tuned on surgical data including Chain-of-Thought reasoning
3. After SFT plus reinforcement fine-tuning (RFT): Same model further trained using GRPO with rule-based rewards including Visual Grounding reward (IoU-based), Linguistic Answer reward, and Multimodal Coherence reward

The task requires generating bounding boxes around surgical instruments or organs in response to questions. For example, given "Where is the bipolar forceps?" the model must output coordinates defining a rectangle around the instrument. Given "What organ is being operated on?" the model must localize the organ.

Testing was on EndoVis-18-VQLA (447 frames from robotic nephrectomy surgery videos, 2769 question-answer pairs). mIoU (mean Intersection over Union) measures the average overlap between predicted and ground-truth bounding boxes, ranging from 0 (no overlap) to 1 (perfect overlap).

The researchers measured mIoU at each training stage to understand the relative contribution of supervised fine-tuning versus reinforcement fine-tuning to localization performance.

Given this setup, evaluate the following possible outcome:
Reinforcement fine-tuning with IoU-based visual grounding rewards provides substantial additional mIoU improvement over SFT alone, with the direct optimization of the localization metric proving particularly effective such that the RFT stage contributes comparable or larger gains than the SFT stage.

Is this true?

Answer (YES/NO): NO